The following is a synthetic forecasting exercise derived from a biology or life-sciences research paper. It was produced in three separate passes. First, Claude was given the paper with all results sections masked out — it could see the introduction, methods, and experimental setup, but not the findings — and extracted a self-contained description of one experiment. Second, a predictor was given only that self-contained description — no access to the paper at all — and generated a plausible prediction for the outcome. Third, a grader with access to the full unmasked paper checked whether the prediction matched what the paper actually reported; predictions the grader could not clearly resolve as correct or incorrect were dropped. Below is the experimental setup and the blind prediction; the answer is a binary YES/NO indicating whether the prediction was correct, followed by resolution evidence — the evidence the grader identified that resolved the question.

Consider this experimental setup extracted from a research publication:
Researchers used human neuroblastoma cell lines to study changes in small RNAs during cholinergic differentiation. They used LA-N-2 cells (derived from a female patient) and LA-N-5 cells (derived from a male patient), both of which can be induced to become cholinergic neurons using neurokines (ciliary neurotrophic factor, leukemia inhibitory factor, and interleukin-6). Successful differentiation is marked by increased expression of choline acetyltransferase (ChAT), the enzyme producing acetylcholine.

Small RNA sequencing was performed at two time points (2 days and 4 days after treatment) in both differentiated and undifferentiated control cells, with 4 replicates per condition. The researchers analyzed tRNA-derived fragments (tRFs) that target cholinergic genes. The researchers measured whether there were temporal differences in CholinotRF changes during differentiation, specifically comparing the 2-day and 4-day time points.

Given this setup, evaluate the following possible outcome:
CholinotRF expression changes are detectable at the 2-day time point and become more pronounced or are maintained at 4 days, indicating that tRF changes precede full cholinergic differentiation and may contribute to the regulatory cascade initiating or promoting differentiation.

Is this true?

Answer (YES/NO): NO